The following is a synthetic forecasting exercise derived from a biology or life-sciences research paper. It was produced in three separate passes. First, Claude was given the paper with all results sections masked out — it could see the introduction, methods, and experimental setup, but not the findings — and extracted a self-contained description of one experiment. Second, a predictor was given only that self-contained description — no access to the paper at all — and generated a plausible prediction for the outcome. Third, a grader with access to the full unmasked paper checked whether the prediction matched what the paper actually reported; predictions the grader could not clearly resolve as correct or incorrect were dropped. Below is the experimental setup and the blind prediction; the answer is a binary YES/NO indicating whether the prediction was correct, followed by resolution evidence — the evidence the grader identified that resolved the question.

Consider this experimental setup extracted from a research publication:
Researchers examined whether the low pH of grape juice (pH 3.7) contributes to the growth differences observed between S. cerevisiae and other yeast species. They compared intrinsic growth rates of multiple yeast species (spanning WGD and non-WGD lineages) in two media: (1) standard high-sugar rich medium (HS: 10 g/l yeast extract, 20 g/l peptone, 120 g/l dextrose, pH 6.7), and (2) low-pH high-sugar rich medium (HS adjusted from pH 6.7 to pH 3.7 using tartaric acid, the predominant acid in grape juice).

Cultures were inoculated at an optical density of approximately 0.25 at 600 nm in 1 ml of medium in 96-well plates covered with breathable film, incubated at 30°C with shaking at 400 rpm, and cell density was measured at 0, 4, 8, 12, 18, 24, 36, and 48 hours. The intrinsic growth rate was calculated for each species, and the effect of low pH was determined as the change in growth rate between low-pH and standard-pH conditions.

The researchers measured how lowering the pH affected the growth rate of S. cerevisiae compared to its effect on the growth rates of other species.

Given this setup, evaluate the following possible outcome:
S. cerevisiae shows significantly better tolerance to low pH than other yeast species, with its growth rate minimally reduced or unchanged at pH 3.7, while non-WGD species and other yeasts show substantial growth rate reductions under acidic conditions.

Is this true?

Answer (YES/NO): YES